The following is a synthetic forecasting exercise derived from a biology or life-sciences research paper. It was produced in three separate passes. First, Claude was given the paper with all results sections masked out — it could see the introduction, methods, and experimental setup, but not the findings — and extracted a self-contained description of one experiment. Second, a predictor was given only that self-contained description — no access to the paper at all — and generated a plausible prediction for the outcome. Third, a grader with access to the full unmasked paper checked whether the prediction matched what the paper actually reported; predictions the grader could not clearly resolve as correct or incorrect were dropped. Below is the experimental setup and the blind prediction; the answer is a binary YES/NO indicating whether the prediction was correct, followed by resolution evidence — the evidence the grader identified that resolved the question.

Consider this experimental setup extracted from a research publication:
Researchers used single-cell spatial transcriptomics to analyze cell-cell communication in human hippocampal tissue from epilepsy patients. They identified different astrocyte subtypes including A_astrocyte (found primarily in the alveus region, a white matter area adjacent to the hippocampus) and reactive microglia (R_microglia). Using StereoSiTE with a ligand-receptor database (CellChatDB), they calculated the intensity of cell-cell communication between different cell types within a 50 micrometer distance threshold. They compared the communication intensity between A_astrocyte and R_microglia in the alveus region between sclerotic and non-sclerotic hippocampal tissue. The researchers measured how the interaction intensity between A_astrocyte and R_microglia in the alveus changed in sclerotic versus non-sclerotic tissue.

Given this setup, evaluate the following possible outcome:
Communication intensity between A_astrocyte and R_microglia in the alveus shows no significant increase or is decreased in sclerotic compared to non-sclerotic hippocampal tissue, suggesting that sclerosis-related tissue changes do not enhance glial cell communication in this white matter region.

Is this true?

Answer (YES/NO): NO